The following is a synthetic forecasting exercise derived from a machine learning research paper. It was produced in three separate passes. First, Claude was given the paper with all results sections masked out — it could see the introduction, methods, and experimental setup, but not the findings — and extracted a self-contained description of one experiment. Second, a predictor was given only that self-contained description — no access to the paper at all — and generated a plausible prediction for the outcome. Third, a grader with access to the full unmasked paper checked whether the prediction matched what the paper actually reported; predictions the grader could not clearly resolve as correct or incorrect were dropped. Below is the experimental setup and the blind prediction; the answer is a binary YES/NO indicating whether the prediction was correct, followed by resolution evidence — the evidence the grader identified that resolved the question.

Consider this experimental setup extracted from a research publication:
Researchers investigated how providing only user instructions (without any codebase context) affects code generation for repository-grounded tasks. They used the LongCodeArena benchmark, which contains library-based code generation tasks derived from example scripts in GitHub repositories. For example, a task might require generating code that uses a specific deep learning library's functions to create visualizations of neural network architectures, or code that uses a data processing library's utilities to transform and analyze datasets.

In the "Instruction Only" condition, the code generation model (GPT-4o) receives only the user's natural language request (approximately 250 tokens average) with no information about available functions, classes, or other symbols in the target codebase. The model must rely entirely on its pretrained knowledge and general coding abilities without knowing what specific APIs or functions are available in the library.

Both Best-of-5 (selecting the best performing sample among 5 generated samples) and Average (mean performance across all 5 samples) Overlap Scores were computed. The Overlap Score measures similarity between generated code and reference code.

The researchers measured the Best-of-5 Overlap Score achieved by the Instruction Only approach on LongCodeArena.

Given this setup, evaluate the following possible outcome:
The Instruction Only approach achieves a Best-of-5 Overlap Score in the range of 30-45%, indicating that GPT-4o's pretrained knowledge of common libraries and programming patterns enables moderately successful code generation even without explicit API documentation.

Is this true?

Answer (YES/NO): YES